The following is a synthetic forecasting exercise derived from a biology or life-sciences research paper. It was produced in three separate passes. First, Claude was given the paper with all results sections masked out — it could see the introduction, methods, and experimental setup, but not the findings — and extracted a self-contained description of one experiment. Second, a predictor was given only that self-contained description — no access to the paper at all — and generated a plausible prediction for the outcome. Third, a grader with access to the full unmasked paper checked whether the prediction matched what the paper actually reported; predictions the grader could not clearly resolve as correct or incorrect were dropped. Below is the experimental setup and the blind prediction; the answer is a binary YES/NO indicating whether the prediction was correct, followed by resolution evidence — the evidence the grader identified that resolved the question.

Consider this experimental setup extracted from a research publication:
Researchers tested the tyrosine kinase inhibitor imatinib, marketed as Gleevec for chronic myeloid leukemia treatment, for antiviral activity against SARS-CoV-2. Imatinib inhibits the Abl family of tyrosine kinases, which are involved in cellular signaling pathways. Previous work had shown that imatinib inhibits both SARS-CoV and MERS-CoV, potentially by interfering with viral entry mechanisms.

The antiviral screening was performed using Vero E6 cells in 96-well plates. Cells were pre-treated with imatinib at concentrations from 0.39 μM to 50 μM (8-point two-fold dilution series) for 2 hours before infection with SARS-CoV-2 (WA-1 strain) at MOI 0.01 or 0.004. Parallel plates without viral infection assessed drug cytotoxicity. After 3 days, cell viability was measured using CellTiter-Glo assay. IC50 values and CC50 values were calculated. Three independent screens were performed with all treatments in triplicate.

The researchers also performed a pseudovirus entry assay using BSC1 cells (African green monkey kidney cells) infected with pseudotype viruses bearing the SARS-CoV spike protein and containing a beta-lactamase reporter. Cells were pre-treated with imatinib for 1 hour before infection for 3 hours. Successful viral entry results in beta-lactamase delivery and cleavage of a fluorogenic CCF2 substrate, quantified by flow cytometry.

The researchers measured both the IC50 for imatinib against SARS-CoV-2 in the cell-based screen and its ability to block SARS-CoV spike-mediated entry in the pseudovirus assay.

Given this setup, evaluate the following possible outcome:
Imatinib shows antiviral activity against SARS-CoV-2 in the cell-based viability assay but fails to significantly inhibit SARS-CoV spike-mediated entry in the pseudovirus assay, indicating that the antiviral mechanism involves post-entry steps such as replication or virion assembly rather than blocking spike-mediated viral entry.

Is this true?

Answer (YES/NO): NO